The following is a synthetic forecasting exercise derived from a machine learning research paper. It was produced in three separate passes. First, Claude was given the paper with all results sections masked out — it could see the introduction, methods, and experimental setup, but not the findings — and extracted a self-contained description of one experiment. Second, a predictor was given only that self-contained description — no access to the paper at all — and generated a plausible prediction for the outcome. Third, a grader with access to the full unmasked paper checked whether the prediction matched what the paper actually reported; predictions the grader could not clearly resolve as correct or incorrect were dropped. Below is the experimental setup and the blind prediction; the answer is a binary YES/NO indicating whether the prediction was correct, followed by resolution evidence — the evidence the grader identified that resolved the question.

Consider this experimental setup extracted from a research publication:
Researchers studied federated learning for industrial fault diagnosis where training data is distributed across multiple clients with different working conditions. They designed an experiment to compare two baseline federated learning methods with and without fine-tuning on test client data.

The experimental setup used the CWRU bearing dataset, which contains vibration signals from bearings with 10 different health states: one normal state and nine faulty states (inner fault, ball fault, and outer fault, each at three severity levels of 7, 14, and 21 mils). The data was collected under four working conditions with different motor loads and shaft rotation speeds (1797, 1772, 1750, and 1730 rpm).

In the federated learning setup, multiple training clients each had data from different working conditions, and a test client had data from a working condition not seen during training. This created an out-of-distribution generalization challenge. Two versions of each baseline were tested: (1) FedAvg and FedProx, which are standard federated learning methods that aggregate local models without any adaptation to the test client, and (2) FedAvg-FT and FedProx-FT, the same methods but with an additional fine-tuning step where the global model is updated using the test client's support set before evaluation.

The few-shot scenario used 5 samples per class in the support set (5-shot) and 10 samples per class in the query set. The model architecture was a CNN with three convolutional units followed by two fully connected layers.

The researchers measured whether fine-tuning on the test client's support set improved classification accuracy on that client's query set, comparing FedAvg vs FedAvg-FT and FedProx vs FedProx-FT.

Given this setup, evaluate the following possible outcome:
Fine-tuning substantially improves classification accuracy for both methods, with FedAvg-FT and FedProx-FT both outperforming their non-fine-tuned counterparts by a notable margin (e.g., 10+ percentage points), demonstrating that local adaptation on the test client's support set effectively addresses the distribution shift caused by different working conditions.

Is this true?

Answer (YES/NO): YES